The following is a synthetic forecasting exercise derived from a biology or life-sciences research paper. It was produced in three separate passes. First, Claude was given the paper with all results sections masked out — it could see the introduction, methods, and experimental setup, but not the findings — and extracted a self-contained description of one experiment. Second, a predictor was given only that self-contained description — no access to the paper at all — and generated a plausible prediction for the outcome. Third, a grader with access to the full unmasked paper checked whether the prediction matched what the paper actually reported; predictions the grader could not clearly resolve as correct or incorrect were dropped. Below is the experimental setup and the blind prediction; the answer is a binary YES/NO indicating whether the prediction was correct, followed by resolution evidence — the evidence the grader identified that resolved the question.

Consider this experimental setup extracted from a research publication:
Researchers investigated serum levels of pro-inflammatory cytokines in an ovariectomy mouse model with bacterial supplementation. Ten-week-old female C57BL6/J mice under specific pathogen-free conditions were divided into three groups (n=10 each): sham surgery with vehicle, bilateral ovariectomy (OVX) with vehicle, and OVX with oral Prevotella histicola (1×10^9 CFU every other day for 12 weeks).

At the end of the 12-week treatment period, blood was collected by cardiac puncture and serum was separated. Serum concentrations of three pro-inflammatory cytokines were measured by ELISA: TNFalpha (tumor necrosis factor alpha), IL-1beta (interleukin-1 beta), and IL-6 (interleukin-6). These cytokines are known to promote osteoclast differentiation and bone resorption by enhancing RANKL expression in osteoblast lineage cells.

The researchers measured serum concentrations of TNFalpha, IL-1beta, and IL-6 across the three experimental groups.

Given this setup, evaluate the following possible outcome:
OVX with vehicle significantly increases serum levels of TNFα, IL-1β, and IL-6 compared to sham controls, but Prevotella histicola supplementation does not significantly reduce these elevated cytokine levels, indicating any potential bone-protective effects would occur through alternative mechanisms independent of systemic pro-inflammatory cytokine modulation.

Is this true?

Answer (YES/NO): NO